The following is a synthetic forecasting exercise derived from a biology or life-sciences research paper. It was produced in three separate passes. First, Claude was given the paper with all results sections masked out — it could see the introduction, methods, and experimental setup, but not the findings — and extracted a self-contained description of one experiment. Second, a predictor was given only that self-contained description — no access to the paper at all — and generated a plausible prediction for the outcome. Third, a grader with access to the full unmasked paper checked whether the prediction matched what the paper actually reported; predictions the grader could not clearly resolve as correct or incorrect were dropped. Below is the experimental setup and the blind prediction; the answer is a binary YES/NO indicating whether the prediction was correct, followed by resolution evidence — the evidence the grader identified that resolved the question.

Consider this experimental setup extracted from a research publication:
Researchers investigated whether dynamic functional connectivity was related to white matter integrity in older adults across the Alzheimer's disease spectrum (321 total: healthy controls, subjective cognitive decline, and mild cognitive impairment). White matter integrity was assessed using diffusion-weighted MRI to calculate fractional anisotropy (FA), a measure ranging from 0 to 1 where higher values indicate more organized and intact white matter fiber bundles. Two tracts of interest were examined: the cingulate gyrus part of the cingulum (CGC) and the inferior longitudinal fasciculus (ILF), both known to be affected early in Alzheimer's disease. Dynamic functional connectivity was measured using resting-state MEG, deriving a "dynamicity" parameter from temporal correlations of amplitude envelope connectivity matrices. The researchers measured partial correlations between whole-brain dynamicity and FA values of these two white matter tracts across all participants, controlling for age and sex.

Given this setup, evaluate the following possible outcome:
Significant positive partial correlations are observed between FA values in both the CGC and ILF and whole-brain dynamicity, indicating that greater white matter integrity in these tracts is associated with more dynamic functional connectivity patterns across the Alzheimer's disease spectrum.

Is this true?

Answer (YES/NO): NO